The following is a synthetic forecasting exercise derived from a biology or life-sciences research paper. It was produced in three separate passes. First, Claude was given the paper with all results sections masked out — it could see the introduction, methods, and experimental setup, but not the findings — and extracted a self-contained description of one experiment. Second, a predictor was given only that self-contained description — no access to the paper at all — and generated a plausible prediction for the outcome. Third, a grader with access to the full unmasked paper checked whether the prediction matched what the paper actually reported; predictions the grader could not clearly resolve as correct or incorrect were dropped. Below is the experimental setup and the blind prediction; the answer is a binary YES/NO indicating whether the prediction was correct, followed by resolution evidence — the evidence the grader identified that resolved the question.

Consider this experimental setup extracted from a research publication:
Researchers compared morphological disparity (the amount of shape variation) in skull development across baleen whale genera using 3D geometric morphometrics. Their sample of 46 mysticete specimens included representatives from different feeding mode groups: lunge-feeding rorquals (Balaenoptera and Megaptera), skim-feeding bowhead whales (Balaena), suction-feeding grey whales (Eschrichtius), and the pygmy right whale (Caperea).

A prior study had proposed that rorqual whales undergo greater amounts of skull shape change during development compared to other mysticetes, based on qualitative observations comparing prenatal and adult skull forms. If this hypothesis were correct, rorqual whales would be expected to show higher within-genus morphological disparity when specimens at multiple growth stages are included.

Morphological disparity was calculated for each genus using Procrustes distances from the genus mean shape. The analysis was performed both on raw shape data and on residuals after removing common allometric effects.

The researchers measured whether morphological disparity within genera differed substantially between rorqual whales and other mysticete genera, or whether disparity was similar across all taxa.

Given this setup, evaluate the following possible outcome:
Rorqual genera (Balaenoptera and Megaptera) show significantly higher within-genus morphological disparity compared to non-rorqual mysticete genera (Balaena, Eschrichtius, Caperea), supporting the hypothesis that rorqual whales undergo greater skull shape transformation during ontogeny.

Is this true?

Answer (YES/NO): NO